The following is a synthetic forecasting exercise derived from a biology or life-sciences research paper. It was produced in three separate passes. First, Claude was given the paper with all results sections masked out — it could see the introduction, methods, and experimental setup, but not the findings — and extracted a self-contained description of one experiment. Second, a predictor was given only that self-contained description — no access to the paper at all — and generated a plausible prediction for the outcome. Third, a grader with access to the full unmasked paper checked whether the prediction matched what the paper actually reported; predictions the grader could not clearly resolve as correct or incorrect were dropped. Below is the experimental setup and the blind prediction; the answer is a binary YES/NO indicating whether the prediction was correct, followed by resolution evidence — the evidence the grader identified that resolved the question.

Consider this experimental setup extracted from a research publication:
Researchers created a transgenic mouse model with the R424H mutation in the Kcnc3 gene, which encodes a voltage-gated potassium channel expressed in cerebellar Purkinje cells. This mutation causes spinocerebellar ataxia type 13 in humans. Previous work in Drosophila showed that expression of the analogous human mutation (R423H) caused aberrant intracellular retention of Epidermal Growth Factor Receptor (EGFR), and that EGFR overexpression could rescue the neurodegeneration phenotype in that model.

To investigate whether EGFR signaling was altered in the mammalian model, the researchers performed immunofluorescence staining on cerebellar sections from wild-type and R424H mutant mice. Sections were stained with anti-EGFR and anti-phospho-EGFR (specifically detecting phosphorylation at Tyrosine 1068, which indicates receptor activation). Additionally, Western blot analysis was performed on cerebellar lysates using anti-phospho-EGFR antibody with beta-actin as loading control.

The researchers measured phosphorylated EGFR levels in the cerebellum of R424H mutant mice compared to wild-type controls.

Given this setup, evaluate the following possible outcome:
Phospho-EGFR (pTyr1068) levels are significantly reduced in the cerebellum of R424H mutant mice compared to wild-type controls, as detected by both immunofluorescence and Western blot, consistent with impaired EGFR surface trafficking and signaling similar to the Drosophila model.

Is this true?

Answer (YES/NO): NO